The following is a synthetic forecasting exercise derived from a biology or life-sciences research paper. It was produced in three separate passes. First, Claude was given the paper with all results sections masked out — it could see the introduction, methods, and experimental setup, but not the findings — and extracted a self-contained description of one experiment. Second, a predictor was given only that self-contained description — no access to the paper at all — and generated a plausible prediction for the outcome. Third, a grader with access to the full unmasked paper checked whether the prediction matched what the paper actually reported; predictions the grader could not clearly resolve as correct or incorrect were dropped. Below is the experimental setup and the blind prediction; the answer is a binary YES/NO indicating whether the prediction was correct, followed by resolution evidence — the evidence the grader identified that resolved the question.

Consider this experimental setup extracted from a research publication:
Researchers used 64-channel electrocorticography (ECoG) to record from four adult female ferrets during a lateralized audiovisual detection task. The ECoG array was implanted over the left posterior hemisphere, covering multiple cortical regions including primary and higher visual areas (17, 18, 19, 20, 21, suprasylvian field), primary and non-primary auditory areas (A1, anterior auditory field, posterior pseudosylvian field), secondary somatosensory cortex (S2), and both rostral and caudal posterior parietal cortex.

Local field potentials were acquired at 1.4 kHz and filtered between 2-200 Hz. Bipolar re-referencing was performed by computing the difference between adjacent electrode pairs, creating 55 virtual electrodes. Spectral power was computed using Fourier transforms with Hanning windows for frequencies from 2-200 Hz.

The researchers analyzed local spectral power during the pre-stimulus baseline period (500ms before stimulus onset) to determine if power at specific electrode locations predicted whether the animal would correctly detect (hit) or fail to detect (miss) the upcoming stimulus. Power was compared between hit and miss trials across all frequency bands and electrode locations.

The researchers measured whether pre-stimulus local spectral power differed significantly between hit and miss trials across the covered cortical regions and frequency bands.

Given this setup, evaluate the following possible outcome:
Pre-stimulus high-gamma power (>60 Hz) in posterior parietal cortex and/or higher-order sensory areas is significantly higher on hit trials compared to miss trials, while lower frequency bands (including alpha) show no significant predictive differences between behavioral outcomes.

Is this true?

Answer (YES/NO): NO